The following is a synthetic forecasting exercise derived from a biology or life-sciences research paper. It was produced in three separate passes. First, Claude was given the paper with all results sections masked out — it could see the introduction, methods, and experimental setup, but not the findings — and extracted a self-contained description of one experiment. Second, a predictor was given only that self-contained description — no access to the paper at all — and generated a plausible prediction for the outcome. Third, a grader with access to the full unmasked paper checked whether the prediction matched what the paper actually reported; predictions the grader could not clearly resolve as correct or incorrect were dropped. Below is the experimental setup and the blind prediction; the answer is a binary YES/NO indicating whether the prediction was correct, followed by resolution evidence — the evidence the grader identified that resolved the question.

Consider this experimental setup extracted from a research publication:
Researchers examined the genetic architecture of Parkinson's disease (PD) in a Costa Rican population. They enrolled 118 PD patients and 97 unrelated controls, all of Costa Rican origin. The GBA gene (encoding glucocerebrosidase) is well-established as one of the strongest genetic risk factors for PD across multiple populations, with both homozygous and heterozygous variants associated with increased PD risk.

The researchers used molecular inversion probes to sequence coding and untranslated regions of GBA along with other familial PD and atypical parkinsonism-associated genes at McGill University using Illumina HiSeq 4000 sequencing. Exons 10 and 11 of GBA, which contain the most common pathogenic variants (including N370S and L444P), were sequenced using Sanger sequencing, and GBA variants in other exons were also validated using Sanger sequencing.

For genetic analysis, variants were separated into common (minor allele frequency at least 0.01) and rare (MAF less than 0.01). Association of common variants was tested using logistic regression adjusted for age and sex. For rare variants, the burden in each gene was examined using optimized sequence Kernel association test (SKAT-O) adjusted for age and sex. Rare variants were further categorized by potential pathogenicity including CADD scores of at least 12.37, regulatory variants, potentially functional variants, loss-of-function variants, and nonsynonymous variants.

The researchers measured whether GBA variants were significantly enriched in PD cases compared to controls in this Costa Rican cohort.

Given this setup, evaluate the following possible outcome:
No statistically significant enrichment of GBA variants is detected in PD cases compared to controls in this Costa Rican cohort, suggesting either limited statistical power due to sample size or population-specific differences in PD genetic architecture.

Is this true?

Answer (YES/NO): YES